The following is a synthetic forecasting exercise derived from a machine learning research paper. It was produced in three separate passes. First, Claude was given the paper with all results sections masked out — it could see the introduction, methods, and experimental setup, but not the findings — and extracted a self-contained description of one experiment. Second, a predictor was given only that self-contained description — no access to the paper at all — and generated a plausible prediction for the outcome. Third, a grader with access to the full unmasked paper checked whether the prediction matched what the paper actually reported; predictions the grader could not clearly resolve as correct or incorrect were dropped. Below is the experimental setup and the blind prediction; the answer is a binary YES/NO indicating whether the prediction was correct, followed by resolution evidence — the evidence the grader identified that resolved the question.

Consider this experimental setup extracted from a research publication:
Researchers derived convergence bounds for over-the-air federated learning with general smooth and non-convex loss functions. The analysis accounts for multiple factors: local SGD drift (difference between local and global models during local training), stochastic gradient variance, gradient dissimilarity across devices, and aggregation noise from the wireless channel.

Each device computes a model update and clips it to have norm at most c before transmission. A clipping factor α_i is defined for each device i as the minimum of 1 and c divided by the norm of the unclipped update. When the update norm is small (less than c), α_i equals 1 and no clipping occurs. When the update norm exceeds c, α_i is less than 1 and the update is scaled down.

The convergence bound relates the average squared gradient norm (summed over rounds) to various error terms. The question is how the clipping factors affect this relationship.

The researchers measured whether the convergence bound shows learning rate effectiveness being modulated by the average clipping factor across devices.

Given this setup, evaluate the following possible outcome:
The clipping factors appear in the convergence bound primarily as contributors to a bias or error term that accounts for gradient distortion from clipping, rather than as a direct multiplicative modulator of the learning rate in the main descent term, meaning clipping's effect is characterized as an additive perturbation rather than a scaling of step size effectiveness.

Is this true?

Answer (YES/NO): NO